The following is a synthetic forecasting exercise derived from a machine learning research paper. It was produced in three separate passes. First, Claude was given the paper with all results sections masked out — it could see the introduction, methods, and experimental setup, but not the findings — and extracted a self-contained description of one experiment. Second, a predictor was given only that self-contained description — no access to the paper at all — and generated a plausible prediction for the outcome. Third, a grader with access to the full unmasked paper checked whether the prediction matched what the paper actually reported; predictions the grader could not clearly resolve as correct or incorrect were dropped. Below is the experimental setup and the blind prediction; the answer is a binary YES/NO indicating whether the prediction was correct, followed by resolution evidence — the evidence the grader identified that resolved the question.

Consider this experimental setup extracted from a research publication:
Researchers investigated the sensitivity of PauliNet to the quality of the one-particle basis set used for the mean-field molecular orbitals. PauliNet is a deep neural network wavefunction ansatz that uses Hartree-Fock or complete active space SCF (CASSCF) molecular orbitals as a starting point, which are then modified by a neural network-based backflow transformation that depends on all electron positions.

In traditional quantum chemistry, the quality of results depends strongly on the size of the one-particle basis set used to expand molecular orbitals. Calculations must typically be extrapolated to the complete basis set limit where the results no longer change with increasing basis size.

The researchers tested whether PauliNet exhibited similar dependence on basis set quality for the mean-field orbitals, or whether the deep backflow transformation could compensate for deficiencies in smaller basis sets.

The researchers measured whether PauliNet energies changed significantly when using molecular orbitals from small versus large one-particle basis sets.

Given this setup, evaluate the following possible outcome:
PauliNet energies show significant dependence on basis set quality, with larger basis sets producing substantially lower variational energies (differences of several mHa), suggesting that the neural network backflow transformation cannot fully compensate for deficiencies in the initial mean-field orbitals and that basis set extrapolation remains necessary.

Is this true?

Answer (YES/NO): NO